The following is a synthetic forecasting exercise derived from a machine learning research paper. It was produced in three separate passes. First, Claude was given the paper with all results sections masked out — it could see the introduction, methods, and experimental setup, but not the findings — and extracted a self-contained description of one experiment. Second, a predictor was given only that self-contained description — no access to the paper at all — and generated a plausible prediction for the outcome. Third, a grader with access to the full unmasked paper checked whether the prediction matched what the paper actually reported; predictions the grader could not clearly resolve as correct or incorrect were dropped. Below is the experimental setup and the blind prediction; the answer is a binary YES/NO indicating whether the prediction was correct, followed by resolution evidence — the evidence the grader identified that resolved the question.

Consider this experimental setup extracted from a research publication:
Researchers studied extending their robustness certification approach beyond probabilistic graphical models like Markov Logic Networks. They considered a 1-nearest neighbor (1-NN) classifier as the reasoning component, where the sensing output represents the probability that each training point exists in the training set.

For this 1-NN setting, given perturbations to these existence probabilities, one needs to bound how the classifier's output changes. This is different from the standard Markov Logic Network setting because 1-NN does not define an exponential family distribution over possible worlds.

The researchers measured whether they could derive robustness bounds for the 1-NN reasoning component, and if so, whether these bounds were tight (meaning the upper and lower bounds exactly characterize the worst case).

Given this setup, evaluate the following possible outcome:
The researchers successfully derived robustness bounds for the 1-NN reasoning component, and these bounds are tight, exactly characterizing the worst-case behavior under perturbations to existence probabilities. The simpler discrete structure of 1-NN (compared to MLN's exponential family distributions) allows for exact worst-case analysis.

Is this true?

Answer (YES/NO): YES